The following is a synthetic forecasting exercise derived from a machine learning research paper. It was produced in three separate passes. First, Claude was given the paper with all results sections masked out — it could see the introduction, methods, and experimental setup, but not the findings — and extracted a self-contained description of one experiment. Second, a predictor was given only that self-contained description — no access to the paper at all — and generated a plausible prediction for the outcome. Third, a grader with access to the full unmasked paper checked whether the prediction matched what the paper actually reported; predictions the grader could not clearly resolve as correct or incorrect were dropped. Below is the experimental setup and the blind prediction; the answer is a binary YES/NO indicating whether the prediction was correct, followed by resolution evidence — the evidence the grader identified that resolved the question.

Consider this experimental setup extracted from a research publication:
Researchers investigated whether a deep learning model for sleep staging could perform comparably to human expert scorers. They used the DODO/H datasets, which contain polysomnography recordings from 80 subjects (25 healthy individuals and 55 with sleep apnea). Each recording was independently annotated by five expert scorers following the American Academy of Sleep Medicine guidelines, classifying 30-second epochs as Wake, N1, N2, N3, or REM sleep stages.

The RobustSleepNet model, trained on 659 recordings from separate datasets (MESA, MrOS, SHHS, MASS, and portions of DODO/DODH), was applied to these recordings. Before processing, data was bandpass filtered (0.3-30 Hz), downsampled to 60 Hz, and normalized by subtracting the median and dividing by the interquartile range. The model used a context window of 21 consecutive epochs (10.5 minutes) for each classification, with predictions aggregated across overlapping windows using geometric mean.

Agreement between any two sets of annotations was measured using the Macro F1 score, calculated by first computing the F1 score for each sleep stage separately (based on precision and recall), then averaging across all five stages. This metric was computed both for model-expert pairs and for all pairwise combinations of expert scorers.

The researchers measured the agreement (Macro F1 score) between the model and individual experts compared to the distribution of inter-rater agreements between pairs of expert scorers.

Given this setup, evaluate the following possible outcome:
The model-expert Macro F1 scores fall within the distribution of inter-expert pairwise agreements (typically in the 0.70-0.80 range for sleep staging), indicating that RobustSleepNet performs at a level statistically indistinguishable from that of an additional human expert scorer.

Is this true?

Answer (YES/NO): NO